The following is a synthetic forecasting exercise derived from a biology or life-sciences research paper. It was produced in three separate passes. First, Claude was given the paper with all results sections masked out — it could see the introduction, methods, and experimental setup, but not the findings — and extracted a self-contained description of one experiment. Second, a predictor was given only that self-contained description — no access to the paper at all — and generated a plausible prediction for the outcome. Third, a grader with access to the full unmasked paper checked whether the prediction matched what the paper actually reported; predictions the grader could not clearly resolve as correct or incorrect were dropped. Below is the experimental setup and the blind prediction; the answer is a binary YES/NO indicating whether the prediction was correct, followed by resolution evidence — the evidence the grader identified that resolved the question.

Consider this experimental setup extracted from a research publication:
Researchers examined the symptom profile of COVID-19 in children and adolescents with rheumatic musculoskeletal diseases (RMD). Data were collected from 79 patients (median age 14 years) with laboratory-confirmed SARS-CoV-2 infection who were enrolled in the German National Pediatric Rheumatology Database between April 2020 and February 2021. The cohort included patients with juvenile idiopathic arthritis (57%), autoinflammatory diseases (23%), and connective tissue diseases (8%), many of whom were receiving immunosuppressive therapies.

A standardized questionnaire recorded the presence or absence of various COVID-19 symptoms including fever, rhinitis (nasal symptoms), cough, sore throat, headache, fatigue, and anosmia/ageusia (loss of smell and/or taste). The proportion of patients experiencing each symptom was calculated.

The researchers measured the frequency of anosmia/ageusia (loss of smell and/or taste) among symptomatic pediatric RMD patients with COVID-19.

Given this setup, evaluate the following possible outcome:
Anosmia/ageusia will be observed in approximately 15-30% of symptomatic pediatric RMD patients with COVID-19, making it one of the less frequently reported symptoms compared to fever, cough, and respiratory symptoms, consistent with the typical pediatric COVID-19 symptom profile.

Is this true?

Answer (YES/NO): NO